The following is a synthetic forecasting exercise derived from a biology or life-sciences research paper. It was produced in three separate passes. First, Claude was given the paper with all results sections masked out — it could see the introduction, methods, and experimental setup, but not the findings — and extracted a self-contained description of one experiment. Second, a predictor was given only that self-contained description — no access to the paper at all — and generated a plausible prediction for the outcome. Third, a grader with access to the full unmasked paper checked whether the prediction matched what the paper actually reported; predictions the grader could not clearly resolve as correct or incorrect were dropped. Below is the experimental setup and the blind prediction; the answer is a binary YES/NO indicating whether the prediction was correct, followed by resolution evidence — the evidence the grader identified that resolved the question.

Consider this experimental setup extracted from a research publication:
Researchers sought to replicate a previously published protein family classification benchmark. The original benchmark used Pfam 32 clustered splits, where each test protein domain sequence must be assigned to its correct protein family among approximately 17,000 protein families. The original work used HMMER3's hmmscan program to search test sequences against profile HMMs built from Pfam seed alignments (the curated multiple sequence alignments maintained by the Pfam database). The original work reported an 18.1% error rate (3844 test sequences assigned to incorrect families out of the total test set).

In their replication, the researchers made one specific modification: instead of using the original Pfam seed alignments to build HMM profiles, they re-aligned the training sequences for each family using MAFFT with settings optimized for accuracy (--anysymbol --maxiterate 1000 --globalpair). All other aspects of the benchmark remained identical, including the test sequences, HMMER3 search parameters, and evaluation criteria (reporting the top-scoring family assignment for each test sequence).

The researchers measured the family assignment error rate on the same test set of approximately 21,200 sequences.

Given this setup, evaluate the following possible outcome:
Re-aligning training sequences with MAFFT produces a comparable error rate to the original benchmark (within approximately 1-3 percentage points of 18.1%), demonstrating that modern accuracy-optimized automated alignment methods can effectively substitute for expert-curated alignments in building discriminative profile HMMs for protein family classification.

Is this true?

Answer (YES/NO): YES